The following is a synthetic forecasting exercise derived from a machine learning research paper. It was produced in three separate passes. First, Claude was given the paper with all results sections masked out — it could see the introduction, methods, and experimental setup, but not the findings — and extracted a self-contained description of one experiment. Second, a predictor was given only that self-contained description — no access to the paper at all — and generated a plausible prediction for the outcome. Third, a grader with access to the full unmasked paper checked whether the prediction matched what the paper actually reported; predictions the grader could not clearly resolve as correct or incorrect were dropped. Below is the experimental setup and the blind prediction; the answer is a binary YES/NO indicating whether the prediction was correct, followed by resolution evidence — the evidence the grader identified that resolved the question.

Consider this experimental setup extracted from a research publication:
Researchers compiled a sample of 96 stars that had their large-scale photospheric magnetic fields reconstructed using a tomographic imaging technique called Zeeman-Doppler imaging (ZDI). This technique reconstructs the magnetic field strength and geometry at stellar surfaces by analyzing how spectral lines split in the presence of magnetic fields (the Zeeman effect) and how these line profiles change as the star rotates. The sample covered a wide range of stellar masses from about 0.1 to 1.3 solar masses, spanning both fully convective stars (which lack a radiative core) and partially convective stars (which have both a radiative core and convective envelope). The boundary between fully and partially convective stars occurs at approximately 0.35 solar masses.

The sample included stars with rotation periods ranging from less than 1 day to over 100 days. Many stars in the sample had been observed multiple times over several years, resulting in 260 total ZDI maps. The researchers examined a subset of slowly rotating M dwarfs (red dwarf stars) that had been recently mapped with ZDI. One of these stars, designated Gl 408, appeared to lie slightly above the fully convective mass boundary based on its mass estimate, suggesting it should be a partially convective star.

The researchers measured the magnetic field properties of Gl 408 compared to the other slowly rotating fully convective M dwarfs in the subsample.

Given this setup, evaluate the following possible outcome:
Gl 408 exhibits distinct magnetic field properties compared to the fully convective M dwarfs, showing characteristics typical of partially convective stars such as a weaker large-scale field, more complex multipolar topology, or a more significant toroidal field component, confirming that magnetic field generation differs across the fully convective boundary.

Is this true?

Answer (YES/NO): NO